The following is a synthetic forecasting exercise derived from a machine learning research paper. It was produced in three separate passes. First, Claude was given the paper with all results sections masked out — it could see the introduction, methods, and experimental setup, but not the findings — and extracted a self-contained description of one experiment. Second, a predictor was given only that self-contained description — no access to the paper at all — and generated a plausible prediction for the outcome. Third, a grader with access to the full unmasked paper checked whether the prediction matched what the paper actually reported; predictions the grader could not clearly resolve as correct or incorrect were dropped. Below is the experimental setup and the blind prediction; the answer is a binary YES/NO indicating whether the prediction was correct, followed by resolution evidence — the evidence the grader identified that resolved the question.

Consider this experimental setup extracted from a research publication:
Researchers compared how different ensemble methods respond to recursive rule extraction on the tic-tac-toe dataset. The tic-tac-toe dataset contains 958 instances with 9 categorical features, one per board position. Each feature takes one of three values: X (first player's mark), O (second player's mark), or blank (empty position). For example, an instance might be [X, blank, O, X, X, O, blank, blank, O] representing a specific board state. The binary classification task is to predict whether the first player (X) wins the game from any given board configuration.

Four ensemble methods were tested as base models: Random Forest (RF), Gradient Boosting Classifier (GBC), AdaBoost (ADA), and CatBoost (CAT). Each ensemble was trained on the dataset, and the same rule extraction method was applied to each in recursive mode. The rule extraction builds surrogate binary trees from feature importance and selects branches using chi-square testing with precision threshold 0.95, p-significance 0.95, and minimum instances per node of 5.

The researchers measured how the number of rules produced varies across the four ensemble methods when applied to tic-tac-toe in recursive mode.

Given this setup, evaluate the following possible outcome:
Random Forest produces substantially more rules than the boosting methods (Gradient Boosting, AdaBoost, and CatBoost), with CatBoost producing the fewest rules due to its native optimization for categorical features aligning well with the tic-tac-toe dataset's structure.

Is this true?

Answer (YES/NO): NO